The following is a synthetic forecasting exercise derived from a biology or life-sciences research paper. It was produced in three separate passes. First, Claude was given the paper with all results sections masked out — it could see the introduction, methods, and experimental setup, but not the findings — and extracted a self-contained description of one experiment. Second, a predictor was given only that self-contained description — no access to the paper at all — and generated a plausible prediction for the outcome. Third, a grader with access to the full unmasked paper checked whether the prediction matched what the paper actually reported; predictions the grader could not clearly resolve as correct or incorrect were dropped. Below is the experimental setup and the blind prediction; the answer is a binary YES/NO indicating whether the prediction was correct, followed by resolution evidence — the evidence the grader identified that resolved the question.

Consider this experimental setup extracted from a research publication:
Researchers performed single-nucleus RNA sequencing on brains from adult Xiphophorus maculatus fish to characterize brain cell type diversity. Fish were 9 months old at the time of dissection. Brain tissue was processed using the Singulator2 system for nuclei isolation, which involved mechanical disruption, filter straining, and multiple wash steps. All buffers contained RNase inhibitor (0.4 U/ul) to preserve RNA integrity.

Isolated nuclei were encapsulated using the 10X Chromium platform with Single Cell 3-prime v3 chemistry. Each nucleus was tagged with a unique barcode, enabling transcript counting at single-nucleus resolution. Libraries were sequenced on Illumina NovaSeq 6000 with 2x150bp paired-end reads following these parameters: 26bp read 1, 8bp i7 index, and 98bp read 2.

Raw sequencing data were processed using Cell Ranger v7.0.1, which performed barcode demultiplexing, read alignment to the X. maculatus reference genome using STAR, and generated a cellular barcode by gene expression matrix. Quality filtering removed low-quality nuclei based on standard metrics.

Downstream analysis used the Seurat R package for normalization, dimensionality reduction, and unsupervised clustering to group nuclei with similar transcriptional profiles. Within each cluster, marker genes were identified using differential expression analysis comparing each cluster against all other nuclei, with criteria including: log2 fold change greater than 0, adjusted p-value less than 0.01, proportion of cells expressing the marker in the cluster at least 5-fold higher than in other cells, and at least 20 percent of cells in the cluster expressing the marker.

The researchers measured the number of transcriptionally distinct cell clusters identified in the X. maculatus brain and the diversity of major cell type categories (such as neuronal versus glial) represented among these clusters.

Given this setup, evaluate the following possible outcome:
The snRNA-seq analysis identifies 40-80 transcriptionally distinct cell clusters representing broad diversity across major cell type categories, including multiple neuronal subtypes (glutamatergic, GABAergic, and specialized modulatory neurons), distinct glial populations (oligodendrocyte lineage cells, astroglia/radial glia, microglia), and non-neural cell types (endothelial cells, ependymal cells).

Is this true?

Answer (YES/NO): NO